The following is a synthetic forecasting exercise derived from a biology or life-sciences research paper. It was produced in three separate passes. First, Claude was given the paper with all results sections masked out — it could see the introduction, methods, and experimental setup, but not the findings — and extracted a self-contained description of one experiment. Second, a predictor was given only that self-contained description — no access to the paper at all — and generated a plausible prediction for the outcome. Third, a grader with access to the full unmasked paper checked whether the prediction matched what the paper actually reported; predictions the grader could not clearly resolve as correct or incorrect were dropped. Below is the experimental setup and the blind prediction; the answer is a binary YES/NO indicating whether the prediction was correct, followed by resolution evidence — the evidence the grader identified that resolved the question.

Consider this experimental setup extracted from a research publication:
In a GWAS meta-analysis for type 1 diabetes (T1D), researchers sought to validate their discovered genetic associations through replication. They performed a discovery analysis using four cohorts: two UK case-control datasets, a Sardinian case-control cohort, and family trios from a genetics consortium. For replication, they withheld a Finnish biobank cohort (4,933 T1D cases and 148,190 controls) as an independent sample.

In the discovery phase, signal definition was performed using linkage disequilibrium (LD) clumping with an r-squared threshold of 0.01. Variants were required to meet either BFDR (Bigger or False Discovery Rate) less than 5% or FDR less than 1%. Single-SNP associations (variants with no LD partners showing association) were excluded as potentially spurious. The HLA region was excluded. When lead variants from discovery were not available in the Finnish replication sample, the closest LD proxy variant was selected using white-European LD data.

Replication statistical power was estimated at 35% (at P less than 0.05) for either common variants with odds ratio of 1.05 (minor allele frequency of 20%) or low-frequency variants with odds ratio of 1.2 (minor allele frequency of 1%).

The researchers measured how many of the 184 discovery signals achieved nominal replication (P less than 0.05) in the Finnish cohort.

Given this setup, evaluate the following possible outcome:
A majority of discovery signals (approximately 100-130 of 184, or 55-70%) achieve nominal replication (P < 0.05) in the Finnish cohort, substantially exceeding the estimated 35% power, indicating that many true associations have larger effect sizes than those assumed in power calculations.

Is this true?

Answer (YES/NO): NO